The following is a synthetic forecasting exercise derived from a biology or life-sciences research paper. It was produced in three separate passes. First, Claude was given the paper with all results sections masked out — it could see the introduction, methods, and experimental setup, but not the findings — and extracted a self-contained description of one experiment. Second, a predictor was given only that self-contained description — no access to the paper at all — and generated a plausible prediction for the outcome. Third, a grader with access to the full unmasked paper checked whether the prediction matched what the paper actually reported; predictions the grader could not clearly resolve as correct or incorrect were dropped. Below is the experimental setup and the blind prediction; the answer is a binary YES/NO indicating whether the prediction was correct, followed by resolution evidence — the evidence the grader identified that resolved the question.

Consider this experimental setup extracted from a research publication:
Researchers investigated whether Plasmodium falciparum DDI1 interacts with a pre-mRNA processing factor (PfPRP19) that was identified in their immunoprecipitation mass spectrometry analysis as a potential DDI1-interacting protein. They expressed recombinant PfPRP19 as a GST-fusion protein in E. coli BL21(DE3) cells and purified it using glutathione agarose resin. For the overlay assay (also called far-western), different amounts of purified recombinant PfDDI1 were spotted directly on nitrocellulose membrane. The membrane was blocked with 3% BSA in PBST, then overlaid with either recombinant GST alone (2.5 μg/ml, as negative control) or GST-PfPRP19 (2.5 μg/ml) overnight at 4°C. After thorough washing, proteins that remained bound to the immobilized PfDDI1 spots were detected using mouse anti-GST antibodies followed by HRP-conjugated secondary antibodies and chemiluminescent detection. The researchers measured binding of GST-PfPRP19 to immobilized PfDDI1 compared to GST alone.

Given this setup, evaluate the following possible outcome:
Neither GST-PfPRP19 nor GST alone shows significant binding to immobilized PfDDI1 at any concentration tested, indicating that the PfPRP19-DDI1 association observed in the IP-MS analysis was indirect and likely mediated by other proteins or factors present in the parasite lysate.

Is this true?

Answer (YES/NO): NO